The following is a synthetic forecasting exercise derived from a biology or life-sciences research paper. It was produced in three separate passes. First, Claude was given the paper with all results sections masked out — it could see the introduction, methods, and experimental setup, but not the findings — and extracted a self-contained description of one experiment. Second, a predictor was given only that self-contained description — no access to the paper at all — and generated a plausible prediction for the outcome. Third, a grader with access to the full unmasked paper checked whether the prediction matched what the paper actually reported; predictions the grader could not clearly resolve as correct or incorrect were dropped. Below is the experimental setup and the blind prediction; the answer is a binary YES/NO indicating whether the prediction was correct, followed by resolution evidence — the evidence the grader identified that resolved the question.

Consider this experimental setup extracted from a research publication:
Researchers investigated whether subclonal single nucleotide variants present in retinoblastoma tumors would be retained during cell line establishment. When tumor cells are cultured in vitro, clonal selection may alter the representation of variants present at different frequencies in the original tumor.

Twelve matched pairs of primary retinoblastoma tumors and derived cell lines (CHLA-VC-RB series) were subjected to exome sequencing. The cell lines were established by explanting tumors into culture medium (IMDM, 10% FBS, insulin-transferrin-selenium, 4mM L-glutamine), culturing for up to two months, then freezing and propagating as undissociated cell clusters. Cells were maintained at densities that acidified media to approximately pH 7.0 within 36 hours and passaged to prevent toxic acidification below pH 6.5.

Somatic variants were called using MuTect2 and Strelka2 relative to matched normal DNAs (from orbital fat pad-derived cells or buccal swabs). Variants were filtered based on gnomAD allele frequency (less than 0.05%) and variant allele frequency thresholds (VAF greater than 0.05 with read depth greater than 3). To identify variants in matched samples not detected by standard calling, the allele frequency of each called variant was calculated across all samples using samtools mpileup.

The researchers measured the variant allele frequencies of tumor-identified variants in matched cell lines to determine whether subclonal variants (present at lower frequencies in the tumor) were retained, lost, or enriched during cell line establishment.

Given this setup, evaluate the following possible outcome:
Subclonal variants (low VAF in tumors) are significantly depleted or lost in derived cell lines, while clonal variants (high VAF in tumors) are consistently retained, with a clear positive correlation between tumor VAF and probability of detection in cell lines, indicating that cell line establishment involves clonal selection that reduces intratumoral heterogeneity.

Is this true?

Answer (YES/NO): NO